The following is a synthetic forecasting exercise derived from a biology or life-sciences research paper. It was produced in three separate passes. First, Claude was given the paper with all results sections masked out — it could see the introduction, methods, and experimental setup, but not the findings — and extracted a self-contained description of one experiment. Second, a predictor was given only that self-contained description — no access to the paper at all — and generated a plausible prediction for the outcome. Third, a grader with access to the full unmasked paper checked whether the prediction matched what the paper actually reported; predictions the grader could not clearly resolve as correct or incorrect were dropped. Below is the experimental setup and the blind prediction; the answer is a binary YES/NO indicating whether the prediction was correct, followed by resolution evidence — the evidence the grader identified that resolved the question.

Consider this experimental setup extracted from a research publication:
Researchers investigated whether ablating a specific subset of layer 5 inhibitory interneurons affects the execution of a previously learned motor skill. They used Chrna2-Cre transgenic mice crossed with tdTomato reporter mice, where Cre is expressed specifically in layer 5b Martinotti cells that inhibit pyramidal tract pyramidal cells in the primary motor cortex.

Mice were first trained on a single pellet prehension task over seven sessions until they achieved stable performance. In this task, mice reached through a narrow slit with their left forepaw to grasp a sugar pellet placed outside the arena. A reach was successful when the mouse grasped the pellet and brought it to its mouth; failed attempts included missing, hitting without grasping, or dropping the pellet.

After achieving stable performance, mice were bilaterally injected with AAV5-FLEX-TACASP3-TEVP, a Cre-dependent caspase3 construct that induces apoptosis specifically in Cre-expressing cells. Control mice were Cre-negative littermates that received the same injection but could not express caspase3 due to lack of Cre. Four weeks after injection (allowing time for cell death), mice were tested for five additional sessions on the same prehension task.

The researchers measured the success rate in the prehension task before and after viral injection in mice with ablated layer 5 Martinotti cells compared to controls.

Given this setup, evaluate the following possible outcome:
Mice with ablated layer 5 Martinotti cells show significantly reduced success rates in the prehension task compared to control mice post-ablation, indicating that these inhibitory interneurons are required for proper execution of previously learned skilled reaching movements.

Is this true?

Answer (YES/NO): NO